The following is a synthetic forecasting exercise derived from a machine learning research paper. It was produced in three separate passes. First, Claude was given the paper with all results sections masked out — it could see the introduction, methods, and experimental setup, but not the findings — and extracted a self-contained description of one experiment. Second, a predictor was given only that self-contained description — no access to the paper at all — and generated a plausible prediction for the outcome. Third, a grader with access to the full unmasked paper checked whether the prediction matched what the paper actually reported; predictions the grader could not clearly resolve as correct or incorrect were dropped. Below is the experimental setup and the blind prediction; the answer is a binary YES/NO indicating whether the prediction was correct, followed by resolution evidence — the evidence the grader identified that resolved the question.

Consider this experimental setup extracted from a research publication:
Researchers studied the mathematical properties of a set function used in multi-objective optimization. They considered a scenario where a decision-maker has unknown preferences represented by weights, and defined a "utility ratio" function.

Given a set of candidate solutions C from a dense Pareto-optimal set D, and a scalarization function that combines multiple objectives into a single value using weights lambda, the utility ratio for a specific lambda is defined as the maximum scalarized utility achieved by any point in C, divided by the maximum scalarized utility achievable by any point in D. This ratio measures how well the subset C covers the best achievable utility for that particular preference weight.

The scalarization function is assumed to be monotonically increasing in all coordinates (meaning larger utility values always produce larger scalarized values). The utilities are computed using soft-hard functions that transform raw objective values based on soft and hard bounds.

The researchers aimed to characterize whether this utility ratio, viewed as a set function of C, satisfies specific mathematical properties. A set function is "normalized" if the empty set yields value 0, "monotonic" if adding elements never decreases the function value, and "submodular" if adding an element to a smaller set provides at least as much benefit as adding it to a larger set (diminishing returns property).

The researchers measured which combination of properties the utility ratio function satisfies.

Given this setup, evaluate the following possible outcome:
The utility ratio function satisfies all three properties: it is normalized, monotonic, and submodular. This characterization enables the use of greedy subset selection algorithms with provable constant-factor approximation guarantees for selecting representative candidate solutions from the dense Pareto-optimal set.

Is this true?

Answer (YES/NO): YES